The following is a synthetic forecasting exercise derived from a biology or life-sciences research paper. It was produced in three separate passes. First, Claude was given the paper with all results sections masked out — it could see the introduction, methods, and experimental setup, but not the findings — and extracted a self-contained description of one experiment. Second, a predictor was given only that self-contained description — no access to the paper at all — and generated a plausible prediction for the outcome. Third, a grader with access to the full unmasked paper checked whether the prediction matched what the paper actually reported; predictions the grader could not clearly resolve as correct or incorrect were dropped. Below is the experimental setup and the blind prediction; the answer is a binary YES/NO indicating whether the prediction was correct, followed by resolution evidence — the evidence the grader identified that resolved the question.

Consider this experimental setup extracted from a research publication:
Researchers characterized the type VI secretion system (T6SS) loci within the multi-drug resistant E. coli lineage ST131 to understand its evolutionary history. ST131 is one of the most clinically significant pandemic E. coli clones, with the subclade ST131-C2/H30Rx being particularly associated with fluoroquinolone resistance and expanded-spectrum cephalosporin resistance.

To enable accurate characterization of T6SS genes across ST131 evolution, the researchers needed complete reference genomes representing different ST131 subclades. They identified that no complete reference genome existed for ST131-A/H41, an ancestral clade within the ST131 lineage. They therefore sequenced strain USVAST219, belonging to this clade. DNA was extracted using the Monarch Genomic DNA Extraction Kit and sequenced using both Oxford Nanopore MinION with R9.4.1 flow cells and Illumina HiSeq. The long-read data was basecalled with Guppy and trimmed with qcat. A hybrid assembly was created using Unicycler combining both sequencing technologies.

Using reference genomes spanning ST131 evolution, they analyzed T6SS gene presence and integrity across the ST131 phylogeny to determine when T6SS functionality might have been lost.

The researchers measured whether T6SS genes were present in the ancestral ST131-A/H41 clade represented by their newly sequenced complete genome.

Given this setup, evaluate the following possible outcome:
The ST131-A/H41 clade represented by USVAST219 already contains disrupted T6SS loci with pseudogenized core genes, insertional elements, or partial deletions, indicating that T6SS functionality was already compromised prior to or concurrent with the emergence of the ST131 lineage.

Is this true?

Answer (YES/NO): NO